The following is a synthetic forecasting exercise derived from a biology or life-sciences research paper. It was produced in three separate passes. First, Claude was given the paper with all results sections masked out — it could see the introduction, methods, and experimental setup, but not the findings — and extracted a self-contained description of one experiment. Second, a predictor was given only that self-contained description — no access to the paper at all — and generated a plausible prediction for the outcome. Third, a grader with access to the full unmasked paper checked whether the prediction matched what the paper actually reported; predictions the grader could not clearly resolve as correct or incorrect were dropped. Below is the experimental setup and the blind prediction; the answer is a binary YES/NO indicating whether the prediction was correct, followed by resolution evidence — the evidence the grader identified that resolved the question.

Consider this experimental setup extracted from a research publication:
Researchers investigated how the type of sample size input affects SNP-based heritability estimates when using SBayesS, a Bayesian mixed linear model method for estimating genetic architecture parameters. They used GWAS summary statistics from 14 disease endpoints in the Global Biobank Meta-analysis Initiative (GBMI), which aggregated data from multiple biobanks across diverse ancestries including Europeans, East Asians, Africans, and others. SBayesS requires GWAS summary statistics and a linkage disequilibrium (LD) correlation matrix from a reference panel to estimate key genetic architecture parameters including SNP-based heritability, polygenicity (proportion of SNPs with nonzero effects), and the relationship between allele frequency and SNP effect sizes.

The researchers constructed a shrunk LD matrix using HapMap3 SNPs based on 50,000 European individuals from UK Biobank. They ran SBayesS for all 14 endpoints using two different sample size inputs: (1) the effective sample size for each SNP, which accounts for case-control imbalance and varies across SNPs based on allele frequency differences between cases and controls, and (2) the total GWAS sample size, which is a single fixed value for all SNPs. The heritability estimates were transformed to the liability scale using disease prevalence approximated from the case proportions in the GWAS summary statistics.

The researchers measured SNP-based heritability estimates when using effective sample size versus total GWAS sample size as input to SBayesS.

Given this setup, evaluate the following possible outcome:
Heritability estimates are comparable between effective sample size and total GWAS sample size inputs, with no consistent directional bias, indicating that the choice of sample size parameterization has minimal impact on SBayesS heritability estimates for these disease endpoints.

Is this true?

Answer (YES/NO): NO